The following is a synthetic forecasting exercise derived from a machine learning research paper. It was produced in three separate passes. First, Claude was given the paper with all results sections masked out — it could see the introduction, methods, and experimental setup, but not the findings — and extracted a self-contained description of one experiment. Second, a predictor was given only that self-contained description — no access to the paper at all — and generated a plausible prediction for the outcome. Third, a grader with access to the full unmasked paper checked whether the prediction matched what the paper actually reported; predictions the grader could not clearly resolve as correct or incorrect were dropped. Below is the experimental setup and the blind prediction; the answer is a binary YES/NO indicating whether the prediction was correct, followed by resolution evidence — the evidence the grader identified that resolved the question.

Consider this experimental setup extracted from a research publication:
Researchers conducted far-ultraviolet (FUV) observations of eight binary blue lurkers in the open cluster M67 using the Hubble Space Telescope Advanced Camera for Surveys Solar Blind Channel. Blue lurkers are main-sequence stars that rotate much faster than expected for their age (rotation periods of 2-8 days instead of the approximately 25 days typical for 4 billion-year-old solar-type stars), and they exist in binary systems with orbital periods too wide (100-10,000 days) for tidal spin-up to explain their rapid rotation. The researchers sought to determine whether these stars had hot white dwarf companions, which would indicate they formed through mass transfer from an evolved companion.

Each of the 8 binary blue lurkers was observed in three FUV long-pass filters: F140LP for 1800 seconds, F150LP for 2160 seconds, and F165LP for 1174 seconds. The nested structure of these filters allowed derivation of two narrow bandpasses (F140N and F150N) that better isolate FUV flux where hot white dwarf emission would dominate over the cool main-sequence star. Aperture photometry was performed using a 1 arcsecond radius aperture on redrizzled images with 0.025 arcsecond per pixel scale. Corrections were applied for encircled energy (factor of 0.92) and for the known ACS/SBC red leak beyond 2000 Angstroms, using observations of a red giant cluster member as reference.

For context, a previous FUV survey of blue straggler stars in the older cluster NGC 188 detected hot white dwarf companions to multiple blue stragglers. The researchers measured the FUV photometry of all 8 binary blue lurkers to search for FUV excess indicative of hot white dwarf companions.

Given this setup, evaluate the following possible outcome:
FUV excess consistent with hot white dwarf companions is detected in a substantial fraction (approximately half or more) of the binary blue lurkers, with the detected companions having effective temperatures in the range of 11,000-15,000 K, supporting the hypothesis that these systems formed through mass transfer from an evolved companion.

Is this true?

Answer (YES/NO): NO